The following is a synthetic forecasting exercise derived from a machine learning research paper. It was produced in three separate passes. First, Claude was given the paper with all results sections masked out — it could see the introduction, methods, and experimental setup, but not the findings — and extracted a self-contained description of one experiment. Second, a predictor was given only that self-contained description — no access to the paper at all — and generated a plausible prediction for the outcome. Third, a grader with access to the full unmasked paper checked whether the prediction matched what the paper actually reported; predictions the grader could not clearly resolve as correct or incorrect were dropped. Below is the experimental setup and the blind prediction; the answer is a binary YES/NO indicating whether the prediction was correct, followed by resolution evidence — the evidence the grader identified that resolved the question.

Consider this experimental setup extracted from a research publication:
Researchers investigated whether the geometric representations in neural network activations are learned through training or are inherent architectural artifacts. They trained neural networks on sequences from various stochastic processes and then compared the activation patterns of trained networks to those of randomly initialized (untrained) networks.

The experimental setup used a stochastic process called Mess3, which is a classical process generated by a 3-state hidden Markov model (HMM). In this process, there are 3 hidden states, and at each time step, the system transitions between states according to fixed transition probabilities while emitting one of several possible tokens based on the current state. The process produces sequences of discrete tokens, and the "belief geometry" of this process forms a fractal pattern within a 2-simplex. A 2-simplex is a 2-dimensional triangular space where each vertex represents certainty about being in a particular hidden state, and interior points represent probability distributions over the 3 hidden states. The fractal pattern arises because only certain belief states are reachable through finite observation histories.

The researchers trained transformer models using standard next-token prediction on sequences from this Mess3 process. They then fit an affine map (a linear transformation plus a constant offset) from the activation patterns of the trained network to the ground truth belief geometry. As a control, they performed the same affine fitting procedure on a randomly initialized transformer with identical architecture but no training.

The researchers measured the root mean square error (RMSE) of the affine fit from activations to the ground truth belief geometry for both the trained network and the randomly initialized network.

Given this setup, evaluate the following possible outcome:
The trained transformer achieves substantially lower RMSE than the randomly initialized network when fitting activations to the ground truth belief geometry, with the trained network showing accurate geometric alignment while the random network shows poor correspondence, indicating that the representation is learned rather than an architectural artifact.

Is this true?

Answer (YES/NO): YES